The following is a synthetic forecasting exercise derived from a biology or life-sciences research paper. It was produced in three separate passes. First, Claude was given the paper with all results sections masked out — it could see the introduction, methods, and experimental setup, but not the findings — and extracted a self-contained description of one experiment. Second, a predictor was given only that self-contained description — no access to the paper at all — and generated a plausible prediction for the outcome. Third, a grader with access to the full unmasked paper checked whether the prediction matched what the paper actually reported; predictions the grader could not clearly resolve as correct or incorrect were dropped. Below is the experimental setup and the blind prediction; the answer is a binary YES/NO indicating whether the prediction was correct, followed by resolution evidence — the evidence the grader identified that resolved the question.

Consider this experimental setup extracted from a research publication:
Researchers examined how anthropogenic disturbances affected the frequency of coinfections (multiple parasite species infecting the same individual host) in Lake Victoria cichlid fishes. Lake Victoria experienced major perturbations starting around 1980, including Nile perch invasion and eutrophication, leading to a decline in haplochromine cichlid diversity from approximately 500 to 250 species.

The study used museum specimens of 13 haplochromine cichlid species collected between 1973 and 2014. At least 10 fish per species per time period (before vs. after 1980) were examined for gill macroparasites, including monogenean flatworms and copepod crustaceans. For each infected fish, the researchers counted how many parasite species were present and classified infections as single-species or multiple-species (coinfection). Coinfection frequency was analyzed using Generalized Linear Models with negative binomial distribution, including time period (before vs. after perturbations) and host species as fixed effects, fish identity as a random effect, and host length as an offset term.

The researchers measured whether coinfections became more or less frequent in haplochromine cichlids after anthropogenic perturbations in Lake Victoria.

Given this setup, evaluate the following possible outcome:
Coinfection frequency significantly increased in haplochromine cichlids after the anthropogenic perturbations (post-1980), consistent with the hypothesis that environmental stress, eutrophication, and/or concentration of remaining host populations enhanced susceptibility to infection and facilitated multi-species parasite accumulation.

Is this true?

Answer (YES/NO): NO